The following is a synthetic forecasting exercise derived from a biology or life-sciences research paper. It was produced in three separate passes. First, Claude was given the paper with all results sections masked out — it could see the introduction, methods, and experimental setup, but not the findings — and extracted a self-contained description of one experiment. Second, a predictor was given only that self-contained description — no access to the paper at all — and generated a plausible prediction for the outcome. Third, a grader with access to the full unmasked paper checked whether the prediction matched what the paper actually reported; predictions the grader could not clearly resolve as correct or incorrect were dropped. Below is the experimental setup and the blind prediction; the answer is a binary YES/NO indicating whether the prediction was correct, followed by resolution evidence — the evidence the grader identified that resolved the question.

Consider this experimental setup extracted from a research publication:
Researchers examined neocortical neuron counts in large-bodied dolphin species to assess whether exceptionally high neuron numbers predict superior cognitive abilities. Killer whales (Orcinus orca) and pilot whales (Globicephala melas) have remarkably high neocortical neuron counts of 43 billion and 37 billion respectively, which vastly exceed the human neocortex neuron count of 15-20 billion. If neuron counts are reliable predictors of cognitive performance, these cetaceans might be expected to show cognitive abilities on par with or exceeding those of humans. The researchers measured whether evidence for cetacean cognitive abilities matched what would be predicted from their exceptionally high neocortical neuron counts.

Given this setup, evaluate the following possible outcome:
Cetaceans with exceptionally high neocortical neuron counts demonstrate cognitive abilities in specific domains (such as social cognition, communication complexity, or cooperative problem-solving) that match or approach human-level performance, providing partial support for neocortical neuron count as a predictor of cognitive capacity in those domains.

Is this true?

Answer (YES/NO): NO